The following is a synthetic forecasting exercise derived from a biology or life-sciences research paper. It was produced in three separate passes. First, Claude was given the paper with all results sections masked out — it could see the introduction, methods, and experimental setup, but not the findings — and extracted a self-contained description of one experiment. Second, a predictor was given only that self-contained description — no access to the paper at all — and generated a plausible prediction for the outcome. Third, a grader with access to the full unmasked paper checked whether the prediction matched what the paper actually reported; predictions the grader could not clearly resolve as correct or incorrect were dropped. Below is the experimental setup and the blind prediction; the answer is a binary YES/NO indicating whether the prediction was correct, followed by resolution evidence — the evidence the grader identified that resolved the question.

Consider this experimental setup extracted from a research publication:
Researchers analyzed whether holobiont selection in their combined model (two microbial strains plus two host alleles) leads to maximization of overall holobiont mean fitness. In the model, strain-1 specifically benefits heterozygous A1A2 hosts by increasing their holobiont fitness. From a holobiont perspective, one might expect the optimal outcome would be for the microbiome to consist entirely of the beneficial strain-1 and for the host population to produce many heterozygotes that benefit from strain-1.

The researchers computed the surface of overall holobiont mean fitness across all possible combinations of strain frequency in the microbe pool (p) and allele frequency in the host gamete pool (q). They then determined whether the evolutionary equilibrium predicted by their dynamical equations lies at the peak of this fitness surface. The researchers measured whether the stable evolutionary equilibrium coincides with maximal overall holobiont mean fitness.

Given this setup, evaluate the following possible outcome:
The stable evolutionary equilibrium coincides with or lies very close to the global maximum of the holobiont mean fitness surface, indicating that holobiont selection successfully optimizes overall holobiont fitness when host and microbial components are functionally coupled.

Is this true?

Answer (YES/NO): NO